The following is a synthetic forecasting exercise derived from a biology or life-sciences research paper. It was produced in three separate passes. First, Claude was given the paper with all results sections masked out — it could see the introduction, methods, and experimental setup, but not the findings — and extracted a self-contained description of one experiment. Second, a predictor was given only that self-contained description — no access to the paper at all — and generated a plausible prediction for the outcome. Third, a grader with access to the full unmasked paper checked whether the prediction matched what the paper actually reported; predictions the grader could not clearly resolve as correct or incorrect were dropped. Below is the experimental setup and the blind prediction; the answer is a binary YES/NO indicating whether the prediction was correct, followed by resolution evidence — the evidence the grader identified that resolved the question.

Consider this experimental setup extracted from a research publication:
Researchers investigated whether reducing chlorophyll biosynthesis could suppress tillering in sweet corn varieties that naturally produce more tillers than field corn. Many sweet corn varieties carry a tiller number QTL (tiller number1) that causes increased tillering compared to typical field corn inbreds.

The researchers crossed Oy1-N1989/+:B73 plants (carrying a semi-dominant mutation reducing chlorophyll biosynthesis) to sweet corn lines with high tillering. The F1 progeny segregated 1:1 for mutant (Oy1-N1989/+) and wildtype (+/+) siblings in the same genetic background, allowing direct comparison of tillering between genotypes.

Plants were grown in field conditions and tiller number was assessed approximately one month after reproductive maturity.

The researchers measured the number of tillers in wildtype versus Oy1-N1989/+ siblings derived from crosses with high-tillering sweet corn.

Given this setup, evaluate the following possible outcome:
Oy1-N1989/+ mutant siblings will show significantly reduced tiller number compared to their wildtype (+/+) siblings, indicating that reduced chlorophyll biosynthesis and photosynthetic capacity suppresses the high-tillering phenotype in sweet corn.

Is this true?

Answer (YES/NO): YES